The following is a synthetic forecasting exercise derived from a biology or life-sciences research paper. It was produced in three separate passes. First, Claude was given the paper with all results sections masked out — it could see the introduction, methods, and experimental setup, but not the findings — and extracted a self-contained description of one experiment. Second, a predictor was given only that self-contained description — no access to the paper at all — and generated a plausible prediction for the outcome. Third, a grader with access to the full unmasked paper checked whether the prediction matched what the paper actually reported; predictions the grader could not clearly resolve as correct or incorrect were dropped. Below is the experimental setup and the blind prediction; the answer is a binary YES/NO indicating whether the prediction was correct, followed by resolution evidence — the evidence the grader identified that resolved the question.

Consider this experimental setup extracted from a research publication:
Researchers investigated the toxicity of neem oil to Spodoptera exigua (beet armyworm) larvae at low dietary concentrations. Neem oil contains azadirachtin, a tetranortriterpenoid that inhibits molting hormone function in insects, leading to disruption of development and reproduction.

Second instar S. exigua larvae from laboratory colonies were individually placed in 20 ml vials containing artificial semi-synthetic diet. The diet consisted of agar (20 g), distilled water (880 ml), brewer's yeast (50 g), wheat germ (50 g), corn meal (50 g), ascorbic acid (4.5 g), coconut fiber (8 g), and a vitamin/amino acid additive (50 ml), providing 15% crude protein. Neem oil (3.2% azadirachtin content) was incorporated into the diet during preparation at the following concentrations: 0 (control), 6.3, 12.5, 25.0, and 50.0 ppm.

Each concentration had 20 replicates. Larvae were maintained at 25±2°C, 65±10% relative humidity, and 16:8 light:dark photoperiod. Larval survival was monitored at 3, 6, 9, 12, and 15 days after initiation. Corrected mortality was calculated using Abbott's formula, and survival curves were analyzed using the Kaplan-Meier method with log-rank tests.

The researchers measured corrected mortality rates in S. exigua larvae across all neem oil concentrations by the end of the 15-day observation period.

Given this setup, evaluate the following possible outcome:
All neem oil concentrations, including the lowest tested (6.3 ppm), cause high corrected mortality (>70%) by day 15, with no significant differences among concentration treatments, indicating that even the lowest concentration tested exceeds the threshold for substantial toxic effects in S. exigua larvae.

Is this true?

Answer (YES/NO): NO